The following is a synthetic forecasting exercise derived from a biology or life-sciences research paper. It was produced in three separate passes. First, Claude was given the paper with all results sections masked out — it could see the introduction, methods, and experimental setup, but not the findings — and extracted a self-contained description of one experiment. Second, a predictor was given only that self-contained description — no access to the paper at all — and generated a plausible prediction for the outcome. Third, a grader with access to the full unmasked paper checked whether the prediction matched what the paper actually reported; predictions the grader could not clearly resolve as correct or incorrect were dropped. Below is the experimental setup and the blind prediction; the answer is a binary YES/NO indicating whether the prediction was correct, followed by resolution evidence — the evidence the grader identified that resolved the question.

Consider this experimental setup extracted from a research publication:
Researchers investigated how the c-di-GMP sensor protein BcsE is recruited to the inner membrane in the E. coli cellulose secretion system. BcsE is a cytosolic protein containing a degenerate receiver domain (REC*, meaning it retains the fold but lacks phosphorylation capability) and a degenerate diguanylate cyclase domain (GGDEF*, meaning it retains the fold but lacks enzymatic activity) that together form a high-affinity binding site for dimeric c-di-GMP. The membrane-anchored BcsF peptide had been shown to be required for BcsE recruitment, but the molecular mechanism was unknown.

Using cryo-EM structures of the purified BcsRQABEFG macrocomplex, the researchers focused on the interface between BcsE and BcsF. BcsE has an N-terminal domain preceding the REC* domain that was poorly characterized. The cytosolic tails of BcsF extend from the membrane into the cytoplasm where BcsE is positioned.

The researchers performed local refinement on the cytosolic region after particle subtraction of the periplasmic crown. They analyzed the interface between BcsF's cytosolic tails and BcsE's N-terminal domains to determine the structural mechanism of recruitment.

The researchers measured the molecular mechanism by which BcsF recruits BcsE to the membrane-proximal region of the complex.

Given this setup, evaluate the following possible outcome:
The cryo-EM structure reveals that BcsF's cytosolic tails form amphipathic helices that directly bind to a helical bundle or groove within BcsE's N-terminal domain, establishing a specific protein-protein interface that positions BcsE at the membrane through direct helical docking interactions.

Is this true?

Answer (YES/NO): NO